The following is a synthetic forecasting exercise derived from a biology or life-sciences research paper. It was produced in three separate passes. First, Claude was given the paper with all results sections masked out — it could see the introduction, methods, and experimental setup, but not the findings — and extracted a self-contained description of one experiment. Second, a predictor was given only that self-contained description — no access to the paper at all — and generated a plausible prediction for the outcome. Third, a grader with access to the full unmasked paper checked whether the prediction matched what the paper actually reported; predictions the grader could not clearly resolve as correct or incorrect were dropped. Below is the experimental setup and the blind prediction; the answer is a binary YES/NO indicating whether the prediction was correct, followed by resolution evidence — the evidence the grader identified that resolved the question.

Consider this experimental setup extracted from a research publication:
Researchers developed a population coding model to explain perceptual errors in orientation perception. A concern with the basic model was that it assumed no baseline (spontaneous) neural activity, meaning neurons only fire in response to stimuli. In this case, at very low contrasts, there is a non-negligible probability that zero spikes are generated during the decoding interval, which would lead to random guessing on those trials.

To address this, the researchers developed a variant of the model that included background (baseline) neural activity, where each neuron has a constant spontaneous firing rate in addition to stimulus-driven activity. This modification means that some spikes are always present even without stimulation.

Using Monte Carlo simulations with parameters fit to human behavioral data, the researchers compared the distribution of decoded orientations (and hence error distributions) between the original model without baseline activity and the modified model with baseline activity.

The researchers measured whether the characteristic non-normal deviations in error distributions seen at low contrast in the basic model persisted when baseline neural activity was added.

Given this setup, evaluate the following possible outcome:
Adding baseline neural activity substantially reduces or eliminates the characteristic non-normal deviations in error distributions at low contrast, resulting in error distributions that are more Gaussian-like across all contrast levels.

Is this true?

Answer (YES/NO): NO